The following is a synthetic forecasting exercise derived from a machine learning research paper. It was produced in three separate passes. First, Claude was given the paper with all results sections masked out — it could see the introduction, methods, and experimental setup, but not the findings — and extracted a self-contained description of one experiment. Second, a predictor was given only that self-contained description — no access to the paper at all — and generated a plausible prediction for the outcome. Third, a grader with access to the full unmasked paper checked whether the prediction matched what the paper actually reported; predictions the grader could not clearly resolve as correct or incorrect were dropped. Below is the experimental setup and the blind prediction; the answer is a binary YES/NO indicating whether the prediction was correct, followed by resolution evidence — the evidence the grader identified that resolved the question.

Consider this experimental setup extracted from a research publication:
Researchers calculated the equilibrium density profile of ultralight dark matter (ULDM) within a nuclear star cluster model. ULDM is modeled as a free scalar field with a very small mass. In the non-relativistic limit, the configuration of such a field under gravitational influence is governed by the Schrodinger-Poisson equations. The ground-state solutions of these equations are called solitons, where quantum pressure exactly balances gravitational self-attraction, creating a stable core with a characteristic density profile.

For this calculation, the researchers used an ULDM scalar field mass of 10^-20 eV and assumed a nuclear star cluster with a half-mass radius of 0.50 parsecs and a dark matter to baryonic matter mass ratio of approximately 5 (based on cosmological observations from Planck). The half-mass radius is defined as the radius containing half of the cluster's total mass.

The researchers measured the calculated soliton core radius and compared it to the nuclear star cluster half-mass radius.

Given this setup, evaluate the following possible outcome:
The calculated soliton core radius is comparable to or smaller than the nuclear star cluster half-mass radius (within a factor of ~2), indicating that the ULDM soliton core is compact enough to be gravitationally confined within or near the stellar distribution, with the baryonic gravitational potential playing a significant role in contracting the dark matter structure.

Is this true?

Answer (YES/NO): YES